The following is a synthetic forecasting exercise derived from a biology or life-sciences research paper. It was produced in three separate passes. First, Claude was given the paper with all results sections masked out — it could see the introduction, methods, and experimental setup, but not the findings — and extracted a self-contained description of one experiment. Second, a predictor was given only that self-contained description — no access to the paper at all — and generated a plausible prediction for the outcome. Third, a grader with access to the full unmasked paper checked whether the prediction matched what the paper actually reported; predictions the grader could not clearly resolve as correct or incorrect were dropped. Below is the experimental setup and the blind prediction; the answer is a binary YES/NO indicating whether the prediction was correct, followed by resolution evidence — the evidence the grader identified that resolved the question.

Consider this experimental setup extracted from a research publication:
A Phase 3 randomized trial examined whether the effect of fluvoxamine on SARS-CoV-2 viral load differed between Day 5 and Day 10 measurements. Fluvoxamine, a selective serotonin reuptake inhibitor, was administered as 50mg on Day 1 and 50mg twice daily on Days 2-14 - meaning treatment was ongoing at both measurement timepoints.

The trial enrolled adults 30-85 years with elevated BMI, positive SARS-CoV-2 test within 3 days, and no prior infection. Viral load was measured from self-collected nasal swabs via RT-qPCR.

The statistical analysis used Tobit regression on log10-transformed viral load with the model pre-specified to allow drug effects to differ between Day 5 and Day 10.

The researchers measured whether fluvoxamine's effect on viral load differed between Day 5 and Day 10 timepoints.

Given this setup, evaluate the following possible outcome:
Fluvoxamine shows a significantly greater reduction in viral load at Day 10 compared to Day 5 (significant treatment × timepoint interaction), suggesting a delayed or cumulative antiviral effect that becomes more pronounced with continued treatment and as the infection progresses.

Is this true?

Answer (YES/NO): NO